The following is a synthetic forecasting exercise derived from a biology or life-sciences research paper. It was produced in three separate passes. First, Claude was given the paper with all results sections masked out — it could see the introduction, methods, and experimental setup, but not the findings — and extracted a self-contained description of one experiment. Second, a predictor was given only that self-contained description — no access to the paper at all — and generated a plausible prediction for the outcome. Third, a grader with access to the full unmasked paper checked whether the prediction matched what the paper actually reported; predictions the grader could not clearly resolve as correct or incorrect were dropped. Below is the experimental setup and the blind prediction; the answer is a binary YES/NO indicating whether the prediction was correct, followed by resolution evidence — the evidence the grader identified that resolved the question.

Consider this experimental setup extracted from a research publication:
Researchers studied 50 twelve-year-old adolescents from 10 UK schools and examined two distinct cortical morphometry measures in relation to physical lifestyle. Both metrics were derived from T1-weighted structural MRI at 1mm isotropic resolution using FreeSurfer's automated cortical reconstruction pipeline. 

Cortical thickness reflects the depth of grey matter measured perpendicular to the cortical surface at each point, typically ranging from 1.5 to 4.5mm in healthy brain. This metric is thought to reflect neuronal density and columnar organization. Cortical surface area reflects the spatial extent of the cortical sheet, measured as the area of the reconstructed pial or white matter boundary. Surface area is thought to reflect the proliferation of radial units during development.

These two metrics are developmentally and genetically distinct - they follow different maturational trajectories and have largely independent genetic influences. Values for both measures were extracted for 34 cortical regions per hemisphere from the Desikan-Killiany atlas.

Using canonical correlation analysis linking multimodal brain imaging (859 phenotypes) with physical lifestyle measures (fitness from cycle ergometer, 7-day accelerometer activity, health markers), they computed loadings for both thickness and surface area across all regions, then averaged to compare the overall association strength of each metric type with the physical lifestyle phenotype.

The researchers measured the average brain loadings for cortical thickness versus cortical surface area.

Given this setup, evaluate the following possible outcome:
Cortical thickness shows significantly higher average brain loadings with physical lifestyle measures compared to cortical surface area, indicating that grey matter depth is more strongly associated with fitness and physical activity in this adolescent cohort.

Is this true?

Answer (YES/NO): NO